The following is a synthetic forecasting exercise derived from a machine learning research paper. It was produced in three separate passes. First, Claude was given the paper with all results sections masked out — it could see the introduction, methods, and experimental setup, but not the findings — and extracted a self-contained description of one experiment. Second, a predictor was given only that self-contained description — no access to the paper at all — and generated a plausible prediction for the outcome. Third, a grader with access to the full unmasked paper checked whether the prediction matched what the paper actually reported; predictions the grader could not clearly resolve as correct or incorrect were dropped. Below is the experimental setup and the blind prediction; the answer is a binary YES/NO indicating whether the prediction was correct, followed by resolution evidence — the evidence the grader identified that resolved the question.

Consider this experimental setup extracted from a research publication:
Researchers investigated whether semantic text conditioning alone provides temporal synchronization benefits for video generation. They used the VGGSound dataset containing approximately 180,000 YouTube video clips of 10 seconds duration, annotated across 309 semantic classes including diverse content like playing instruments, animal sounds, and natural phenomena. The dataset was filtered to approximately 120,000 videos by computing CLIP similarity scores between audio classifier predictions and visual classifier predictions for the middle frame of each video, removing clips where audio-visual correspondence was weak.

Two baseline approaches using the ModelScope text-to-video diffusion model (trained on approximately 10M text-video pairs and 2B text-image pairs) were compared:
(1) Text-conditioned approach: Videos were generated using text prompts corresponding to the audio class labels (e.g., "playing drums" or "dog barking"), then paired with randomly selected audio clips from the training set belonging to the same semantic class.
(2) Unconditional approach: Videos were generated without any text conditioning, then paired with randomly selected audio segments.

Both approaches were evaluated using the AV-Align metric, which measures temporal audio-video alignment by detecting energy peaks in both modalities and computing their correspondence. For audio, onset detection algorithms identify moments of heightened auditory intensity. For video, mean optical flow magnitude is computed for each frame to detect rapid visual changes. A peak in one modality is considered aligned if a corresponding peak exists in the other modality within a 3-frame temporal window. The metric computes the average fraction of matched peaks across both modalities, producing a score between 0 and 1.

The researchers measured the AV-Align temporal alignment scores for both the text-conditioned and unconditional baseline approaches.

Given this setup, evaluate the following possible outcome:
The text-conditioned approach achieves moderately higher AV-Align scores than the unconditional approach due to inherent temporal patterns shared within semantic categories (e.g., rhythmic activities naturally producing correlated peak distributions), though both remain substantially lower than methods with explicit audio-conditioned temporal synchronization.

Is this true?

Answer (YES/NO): NO